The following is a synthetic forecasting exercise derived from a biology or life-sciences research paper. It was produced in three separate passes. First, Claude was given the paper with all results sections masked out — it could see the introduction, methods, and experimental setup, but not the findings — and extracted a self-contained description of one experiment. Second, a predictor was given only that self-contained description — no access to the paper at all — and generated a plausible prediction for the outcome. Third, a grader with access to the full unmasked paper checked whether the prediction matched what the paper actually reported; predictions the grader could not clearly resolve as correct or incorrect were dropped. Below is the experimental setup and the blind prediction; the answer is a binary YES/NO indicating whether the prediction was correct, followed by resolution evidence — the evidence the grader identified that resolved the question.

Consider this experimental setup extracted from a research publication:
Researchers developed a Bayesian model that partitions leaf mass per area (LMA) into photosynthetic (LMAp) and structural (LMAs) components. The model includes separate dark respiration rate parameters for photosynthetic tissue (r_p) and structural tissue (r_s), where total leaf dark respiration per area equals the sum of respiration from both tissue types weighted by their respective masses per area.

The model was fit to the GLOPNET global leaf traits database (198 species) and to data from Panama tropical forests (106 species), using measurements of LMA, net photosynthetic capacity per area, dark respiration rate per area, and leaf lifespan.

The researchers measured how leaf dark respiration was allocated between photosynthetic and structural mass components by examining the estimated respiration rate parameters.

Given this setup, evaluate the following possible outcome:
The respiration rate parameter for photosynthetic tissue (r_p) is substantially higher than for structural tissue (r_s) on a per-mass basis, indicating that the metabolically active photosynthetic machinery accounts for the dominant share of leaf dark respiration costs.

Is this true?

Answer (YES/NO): YES